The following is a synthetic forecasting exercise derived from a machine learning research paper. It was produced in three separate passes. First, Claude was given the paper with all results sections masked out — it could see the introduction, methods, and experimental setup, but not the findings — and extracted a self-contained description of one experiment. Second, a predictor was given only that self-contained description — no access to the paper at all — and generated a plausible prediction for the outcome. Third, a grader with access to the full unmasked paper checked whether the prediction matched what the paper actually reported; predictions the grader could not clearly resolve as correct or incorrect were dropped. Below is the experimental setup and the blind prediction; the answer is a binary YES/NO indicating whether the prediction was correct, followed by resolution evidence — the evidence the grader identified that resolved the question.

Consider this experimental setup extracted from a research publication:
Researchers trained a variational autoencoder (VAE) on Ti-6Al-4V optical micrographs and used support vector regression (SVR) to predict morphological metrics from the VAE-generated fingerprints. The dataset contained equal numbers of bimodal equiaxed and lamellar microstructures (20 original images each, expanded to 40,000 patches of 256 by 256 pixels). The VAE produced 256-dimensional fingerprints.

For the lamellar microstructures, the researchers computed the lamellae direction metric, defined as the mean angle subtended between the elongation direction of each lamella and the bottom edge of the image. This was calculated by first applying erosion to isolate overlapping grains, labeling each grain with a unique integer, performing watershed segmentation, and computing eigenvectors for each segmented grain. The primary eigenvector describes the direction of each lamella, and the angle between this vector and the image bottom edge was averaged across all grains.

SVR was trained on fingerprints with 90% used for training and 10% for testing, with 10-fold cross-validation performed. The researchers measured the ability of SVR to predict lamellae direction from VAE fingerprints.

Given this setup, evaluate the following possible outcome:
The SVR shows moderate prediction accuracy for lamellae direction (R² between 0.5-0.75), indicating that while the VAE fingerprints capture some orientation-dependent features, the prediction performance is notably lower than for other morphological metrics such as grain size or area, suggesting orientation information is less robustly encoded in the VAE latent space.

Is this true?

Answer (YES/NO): NO